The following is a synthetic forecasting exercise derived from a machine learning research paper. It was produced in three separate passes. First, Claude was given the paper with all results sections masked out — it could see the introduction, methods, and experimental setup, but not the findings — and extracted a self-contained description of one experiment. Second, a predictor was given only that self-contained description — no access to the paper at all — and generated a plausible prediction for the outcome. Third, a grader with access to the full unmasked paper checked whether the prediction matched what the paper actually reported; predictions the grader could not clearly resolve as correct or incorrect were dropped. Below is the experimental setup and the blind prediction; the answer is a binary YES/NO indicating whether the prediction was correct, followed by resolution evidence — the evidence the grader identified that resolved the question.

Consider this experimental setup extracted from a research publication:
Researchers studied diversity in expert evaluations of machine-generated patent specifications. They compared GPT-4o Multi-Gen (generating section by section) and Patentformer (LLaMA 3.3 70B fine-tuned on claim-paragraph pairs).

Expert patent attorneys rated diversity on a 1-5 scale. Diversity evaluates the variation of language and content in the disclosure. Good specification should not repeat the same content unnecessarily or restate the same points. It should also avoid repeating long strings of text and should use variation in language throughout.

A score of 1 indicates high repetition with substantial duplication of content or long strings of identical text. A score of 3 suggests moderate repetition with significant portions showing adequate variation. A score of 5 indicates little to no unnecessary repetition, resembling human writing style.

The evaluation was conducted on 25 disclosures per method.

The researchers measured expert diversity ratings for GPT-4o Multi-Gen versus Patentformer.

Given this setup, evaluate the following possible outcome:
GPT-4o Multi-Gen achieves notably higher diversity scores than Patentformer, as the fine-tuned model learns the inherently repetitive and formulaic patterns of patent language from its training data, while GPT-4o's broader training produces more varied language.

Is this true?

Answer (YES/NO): YES